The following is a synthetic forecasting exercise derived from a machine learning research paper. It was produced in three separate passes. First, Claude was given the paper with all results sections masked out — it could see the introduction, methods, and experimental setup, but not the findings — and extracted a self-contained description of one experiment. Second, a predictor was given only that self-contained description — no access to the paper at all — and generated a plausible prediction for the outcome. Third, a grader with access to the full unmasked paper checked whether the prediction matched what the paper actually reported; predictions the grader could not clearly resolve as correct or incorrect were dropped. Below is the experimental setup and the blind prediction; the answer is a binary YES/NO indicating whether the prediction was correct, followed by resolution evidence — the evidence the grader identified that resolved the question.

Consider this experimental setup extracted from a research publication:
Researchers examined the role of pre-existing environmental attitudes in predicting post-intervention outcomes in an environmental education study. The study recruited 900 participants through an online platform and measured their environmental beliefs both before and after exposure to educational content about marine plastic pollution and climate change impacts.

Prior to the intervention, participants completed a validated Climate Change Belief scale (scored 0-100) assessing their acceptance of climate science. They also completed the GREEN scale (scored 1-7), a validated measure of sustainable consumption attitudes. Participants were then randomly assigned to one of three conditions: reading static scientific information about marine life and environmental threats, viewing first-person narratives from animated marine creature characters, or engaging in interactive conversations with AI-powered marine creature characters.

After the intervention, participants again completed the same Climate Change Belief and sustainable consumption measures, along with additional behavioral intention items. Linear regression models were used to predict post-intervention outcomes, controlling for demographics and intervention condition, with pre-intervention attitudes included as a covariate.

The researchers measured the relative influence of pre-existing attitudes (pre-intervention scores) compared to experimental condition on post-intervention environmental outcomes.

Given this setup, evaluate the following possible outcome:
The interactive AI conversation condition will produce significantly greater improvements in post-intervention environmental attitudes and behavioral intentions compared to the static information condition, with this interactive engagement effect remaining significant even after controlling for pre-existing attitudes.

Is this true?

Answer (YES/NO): NO